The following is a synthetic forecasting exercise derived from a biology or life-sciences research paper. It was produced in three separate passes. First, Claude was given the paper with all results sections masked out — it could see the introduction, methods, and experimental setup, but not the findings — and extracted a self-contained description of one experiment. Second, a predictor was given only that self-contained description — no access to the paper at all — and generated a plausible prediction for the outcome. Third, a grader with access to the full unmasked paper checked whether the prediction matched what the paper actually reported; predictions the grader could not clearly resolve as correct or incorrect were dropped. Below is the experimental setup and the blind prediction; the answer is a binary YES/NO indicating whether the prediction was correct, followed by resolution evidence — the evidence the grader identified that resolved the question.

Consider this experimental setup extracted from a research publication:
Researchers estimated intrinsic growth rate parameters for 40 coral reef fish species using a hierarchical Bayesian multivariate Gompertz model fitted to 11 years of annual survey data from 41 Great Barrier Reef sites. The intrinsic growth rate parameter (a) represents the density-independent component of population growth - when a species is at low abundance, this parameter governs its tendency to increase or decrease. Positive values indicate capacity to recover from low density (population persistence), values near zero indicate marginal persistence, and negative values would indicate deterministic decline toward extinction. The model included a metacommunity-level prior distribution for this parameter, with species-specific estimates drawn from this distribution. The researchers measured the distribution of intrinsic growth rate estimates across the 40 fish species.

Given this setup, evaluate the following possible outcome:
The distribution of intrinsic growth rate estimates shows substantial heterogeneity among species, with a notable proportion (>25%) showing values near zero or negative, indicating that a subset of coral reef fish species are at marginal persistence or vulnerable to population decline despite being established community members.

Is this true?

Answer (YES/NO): NO